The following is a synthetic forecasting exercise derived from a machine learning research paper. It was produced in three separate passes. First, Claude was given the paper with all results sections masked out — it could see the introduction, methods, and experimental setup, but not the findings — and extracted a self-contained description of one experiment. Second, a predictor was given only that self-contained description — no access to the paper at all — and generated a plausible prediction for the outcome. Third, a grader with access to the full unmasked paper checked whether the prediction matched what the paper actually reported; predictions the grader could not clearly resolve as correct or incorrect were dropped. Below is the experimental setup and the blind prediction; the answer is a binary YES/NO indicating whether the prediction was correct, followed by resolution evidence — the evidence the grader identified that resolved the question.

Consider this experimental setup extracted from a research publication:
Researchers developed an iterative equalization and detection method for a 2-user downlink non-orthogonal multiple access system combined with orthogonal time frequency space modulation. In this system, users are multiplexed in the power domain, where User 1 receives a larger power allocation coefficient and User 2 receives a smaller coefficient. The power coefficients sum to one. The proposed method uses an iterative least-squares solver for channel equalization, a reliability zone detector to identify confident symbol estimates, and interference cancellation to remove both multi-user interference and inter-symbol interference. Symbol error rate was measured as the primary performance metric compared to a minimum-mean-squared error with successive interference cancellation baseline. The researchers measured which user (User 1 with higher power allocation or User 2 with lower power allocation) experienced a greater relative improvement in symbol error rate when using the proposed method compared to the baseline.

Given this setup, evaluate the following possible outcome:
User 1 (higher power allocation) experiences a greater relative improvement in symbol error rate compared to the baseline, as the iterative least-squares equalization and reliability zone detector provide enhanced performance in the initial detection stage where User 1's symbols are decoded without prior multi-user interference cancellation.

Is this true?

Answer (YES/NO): NO